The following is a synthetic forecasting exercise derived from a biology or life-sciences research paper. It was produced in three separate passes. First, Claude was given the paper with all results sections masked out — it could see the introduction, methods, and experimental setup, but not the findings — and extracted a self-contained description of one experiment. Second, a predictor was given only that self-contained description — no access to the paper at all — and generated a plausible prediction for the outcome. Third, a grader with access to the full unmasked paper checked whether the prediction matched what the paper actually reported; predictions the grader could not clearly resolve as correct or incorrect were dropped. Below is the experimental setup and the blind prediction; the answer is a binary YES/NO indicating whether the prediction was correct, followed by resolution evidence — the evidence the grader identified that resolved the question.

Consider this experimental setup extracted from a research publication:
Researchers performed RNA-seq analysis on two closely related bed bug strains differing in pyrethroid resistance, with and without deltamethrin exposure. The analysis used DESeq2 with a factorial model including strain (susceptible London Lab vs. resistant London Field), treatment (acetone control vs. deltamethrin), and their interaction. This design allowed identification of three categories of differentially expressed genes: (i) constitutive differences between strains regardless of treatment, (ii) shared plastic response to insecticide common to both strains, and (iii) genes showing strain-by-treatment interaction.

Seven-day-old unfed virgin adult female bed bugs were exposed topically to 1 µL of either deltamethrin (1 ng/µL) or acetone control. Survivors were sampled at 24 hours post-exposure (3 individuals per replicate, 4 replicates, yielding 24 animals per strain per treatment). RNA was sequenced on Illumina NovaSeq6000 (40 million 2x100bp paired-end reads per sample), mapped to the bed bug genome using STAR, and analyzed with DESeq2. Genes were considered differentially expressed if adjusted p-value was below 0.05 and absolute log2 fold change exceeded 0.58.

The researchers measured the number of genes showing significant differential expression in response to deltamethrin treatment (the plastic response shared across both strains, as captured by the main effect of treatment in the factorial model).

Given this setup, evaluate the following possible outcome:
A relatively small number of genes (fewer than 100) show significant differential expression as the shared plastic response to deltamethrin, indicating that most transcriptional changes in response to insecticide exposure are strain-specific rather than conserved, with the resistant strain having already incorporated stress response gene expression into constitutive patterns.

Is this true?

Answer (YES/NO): NO